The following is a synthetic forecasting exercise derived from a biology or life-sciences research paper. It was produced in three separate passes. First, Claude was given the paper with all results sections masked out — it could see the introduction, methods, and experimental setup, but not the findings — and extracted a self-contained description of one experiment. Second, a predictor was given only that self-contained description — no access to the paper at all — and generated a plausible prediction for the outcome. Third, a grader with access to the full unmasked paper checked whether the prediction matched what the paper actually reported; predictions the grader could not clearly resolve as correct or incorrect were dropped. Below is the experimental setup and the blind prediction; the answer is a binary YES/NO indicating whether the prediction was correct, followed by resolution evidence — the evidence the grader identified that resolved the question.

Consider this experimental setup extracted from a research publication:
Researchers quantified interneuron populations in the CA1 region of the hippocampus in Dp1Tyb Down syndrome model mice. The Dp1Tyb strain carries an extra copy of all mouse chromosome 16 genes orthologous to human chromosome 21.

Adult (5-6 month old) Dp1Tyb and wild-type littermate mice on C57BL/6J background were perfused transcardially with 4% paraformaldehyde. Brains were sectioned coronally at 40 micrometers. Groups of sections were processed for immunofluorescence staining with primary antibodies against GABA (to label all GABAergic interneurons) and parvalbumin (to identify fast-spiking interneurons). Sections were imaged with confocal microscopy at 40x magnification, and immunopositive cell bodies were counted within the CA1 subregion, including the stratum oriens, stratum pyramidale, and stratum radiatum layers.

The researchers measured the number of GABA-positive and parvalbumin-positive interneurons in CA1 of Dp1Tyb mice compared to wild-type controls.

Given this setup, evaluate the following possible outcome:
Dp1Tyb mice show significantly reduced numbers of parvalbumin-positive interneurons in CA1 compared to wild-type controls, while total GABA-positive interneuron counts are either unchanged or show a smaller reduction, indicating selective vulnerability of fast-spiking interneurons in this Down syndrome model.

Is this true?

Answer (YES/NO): NO